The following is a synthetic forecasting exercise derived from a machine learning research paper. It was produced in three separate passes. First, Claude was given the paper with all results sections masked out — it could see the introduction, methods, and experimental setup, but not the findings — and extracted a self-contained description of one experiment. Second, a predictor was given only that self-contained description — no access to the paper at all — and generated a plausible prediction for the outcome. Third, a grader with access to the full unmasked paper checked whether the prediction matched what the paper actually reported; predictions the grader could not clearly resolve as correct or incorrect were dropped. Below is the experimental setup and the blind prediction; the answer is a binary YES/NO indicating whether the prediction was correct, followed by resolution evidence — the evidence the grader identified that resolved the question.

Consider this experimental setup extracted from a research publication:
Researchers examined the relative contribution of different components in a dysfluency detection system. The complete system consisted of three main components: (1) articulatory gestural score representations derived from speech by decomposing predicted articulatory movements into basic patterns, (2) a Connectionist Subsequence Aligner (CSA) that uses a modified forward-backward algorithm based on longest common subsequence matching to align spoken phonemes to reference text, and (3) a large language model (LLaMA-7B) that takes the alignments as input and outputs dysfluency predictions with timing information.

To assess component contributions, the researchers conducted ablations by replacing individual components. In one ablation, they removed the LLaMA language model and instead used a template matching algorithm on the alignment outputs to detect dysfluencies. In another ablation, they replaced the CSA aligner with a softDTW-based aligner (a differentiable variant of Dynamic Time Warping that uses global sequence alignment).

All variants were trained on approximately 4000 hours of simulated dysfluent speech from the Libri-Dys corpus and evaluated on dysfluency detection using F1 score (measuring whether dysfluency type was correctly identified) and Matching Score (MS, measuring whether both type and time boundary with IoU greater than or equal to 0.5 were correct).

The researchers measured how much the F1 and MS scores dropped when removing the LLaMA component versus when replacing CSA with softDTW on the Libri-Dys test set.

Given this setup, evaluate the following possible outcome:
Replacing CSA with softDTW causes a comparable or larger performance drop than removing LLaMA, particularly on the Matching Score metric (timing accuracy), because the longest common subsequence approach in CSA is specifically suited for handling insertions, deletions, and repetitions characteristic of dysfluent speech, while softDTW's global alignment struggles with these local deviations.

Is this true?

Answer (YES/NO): YES